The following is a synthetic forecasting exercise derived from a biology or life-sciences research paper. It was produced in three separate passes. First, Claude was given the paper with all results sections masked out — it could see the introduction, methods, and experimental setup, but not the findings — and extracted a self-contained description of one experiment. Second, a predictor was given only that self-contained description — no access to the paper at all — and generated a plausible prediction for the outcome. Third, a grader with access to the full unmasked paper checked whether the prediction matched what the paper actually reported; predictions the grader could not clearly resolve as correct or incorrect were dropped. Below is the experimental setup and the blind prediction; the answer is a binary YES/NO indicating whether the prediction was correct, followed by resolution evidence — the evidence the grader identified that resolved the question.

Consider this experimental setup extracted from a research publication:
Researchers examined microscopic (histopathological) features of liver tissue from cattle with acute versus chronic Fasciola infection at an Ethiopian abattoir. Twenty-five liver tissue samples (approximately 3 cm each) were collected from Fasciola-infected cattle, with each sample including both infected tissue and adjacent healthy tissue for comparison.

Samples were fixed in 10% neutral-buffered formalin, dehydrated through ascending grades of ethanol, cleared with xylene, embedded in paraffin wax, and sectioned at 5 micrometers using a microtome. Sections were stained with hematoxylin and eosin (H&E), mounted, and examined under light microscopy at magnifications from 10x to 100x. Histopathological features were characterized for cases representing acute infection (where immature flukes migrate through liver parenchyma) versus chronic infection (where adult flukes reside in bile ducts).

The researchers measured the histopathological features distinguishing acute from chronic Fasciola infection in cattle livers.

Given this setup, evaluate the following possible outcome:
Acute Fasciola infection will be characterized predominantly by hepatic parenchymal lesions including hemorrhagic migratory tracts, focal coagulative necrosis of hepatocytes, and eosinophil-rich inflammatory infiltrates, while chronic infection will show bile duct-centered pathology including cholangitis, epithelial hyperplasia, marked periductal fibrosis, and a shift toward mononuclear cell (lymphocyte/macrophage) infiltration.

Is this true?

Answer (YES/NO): NO